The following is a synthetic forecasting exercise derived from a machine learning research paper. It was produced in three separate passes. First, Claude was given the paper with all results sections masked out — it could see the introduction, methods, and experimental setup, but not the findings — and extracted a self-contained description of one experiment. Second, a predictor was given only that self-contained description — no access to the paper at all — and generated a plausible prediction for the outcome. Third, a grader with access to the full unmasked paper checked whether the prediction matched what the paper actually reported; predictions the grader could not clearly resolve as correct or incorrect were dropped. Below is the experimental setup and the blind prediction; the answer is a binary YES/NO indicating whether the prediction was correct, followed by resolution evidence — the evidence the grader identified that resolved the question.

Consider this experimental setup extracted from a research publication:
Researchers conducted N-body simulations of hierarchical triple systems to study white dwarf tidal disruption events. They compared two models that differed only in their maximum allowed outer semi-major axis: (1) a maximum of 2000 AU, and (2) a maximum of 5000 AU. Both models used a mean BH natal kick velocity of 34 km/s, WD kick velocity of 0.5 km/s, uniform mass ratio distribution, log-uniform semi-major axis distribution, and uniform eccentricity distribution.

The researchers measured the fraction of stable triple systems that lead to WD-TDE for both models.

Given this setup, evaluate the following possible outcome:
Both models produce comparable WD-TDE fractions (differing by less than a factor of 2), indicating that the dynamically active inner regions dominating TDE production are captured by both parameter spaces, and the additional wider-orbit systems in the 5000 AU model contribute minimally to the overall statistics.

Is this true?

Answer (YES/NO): YES